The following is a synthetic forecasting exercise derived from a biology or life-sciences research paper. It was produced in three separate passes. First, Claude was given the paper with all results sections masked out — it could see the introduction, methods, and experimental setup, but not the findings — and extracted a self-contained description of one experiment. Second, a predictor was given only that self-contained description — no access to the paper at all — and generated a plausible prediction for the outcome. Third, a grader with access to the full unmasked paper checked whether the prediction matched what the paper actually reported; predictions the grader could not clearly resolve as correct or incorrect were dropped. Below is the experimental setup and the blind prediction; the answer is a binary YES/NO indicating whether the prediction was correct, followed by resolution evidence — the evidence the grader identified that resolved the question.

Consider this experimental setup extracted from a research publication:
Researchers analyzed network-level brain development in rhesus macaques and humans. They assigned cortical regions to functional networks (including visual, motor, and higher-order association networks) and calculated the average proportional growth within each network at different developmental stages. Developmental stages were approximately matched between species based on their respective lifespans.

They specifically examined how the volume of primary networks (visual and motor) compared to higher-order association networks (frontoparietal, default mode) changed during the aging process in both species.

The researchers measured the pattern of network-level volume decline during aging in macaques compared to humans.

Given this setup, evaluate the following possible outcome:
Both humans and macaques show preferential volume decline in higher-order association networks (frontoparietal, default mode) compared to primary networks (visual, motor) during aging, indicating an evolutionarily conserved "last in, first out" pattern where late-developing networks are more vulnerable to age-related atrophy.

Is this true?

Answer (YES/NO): NO